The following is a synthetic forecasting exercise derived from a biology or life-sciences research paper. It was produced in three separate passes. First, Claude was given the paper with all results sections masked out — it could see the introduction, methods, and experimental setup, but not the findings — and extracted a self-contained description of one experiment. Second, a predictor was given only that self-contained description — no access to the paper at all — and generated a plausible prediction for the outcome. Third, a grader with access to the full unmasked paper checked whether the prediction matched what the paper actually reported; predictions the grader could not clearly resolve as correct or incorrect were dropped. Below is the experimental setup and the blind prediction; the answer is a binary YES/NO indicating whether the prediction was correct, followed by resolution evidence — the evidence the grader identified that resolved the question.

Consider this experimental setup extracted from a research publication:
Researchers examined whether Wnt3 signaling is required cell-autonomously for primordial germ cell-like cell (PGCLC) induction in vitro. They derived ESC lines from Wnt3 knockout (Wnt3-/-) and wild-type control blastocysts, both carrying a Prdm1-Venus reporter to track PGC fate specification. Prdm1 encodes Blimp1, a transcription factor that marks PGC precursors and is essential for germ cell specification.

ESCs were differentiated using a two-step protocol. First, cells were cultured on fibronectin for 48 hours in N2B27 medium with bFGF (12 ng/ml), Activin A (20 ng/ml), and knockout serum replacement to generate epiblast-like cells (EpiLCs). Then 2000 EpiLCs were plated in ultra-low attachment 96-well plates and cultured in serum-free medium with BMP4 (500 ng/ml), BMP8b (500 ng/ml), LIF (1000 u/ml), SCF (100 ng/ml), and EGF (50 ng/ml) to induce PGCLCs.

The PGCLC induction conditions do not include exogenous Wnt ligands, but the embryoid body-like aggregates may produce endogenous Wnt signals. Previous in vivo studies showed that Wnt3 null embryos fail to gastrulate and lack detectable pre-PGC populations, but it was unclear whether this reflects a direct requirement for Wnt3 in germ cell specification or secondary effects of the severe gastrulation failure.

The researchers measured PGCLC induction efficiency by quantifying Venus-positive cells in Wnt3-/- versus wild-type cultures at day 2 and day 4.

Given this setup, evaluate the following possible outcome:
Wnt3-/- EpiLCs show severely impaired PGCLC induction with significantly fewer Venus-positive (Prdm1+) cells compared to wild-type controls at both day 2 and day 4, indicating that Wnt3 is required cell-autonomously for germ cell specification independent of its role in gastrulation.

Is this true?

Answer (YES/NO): YES